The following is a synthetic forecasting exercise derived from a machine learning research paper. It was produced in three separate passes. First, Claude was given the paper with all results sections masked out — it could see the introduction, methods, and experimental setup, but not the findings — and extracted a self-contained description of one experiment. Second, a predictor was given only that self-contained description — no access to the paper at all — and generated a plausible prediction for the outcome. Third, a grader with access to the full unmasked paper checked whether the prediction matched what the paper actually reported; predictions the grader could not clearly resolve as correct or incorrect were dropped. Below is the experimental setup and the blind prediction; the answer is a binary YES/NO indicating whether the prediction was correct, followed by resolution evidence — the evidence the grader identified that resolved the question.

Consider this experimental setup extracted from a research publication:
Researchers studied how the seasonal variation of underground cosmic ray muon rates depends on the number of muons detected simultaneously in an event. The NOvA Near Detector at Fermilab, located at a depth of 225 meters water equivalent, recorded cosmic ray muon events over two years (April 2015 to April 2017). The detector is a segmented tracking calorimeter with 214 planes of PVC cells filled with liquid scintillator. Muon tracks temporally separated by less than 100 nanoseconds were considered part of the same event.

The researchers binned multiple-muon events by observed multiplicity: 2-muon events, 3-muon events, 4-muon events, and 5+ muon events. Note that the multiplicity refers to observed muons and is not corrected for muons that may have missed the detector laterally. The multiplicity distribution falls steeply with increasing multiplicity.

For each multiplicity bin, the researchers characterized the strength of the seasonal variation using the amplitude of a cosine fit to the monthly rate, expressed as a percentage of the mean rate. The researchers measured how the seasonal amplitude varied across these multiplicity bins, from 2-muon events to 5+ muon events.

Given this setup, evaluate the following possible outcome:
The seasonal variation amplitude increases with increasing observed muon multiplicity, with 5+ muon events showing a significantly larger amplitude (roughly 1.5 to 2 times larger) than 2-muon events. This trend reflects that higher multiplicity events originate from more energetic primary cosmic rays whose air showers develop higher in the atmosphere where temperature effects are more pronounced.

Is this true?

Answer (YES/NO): NO